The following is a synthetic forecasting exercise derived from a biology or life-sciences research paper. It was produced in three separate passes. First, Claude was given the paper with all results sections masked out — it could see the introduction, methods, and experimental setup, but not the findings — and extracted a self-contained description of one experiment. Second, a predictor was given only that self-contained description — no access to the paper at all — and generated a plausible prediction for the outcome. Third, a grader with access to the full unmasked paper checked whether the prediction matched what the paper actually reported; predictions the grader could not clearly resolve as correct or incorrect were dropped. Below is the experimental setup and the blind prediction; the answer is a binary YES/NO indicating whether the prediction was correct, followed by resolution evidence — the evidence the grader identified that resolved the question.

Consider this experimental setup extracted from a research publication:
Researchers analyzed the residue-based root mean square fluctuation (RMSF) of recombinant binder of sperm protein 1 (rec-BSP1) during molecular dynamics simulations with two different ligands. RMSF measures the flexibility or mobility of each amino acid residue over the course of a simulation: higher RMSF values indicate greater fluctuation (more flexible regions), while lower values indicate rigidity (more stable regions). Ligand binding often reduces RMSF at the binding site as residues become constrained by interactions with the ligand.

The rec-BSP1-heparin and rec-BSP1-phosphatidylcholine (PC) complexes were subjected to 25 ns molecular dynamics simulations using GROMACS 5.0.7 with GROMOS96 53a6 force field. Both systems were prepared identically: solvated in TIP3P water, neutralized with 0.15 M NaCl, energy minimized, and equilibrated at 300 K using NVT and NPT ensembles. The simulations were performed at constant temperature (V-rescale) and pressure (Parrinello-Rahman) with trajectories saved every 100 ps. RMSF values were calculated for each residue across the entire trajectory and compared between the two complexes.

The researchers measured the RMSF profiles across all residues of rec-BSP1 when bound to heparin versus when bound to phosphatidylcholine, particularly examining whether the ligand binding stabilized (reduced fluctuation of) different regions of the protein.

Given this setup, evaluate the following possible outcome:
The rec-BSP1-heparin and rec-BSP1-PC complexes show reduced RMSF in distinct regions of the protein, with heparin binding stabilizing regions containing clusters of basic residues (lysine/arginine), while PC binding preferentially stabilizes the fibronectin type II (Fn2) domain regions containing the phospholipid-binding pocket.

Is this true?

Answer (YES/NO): NO